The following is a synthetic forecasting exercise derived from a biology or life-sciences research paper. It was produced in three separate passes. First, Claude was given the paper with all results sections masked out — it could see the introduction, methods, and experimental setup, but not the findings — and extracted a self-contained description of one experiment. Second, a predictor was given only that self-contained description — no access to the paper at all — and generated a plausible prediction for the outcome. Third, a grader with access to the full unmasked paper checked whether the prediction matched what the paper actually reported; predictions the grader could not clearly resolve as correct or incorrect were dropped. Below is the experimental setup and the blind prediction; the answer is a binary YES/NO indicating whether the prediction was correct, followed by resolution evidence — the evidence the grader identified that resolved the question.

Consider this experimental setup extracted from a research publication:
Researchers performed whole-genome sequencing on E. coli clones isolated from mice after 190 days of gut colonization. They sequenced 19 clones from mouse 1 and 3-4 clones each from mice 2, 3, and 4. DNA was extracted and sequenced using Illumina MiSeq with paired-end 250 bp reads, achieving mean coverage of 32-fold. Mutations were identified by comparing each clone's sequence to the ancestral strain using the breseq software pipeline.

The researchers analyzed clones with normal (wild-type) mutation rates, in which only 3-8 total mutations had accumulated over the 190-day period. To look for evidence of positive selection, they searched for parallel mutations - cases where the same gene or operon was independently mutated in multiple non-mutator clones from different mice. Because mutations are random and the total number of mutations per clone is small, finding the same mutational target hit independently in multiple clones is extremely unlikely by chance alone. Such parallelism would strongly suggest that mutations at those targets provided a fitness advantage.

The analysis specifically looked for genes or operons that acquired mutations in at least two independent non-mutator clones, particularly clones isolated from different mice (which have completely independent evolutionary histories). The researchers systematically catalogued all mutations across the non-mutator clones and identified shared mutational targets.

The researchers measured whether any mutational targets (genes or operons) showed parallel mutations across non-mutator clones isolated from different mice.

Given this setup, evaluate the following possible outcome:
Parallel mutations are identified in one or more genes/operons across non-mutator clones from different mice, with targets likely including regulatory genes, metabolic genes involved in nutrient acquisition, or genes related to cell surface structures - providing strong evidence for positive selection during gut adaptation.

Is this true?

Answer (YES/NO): YES